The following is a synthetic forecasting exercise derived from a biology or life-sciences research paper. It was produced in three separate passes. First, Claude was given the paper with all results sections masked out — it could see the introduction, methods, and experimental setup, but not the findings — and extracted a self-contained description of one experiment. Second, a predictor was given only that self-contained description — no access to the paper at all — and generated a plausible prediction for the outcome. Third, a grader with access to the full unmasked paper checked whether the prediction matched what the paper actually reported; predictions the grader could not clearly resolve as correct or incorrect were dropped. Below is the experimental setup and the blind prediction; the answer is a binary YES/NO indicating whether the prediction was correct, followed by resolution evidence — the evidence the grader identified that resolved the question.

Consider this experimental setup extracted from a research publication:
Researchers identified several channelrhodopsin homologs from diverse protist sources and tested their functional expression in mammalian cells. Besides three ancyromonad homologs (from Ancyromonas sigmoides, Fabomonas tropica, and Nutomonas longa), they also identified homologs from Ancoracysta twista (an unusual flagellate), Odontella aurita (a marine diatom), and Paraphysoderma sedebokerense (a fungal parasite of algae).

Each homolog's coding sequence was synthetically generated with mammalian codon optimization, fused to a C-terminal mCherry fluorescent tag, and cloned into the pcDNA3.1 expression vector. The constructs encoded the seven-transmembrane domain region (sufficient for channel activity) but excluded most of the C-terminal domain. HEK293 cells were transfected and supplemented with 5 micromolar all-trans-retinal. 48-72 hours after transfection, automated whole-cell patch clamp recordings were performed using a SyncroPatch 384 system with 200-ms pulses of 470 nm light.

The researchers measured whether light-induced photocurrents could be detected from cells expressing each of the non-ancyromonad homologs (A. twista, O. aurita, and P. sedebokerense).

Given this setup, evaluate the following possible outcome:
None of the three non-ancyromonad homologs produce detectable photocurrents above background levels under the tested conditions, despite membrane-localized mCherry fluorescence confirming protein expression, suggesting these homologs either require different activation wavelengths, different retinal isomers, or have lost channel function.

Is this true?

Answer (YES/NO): NO